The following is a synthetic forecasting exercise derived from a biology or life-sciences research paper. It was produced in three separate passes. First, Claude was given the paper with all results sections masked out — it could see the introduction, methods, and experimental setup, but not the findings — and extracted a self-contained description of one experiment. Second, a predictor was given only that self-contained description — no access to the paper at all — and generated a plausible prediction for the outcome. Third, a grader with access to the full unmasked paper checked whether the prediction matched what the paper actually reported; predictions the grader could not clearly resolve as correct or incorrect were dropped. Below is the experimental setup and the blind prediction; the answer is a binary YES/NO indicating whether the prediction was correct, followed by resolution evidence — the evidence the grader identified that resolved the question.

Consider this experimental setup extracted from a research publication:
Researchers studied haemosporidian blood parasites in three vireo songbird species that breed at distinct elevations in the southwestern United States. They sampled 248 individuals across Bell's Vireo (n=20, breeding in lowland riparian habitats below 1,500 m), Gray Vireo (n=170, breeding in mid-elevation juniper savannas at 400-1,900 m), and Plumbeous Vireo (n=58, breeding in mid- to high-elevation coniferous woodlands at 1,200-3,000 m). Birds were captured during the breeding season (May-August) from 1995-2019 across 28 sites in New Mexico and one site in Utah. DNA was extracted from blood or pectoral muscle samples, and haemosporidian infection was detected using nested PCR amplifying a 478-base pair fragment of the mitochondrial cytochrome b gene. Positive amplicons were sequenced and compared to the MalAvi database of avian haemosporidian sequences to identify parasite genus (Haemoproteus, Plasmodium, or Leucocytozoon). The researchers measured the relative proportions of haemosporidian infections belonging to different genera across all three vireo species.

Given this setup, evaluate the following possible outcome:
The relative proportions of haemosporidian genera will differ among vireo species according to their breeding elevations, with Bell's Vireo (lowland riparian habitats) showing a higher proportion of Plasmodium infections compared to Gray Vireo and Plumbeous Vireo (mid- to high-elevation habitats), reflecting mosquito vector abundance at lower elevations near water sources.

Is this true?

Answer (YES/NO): NO